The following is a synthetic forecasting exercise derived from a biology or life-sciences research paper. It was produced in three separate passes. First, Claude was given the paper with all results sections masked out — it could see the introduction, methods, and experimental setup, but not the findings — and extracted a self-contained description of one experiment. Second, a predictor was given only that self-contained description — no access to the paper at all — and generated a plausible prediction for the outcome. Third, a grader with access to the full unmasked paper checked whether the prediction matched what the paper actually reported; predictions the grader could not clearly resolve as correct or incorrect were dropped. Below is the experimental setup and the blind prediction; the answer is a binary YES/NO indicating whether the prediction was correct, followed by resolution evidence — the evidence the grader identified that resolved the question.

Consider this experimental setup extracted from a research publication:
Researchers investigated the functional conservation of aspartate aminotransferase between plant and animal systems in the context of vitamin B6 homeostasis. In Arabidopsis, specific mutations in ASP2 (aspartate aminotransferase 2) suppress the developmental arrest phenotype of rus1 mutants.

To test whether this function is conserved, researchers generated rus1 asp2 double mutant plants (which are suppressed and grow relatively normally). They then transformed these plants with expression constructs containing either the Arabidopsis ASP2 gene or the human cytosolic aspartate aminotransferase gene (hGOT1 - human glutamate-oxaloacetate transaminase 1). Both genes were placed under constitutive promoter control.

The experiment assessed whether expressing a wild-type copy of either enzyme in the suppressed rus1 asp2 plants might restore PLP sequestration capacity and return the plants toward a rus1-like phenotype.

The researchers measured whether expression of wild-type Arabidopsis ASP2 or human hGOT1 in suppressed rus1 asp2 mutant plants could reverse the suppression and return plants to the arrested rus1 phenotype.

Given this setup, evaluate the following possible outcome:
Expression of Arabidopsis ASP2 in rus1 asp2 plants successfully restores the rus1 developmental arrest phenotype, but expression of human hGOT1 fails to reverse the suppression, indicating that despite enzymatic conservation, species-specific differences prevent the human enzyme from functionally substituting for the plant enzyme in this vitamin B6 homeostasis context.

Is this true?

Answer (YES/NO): NO